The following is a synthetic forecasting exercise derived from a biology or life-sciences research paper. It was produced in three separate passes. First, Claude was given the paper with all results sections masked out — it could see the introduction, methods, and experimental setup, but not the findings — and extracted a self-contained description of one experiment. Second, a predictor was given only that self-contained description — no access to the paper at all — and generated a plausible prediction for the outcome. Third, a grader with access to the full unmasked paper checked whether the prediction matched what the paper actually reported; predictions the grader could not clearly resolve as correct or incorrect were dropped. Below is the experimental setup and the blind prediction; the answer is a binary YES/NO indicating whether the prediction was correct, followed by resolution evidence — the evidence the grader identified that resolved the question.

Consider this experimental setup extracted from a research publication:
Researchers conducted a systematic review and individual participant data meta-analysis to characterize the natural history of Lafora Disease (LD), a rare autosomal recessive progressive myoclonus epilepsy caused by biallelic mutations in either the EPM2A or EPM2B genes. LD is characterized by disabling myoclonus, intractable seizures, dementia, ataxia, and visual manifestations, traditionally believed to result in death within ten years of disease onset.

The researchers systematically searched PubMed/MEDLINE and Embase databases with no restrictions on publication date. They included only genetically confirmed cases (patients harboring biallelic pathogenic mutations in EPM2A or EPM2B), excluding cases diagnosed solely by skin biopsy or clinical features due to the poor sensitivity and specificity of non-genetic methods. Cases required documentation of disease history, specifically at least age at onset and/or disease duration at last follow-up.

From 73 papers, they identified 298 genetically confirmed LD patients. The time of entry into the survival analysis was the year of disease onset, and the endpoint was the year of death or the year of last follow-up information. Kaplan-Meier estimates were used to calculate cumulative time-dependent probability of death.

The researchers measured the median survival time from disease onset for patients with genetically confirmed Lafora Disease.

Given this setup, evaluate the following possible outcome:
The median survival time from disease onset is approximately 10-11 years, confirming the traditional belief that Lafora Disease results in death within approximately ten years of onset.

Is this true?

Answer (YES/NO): NO